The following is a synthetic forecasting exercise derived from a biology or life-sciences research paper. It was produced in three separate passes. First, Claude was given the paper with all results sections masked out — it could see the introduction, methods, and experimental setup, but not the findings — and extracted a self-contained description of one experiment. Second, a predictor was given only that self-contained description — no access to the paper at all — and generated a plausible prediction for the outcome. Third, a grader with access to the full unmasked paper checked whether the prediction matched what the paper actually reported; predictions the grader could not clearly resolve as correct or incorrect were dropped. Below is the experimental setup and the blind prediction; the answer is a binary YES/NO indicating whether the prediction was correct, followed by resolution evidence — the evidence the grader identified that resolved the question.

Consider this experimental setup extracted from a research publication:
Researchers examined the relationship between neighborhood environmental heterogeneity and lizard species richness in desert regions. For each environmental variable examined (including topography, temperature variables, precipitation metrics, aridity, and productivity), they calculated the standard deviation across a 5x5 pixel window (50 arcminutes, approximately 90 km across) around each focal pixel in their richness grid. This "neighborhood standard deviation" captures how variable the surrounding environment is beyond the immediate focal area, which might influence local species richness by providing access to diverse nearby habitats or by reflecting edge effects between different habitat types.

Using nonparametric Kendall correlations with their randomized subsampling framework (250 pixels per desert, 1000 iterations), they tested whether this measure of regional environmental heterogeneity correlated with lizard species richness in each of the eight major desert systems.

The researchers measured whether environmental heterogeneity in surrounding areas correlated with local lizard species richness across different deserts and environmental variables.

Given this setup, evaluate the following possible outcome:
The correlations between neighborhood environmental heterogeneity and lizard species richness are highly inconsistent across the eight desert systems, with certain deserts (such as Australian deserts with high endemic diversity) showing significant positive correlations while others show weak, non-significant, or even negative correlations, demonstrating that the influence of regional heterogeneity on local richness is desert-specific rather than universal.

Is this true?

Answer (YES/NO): NO